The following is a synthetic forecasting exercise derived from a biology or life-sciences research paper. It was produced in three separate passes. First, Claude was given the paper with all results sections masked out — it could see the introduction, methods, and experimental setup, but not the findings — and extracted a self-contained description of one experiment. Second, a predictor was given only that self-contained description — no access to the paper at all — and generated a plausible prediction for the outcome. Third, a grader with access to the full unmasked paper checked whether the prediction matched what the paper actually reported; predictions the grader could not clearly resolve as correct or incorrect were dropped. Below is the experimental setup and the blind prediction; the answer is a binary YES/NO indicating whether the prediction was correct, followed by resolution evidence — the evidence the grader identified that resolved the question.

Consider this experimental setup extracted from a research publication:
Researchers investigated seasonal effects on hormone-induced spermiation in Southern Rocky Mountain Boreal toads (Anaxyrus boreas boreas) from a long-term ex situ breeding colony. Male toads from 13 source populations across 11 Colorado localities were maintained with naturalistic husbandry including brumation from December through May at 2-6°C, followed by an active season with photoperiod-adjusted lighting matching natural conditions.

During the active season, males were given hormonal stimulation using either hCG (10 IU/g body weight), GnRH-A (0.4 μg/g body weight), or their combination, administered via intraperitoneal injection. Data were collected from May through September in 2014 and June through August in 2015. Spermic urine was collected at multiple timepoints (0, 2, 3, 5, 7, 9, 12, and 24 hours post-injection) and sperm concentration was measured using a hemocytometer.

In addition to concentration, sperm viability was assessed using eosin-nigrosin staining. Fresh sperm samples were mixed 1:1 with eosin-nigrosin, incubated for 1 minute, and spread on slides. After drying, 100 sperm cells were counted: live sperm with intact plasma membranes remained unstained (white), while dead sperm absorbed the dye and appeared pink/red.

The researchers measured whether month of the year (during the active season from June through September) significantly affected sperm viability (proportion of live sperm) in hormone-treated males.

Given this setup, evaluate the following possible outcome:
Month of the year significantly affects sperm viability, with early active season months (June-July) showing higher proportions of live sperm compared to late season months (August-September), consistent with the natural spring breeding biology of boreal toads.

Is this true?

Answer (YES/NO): YES